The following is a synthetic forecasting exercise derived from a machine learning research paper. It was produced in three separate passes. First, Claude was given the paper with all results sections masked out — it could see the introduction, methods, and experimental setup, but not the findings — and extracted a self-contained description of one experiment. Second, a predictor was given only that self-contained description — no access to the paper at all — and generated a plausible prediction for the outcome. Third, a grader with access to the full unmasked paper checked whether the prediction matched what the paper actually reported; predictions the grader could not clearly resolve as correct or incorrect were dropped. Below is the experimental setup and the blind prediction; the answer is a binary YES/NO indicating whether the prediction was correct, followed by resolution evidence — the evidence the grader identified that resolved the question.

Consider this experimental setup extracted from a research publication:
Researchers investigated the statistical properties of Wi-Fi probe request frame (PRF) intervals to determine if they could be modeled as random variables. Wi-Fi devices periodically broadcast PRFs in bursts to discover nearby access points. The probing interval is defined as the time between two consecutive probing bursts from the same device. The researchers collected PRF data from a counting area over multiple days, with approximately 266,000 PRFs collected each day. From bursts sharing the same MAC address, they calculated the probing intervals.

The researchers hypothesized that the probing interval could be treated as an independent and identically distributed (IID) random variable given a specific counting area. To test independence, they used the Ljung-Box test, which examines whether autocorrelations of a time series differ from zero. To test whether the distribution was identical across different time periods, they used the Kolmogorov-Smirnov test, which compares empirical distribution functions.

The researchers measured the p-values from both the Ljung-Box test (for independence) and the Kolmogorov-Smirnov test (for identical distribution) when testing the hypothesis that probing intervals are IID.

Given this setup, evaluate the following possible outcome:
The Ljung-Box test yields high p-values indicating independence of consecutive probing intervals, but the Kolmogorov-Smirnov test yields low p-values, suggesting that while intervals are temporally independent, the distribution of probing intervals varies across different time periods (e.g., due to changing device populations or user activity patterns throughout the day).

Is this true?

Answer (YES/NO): NO